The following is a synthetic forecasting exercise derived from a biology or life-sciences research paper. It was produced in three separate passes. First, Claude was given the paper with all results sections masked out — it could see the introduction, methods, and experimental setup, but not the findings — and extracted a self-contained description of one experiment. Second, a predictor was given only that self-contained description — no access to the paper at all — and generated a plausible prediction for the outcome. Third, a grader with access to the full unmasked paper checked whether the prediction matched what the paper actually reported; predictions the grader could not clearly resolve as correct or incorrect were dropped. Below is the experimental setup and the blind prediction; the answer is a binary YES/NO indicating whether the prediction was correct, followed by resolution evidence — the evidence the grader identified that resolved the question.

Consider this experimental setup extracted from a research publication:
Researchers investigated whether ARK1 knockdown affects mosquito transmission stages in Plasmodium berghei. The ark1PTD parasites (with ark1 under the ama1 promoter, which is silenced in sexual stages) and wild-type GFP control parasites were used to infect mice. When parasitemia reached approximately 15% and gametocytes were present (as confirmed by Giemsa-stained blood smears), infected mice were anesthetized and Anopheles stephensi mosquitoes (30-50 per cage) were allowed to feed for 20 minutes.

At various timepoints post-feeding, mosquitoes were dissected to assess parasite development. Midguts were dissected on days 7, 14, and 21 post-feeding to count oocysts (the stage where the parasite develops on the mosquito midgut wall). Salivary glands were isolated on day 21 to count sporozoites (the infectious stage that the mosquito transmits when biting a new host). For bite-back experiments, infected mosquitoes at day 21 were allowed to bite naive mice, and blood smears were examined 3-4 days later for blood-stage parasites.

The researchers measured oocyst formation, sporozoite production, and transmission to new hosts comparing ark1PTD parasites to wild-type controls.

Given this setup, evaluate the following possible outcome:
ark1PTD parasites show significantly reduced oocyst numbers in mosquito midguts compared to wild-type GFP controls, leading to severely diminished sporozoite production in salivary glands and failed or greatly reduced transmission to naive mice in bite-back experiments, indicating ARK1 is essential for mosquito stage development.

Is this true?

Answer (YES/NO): YES